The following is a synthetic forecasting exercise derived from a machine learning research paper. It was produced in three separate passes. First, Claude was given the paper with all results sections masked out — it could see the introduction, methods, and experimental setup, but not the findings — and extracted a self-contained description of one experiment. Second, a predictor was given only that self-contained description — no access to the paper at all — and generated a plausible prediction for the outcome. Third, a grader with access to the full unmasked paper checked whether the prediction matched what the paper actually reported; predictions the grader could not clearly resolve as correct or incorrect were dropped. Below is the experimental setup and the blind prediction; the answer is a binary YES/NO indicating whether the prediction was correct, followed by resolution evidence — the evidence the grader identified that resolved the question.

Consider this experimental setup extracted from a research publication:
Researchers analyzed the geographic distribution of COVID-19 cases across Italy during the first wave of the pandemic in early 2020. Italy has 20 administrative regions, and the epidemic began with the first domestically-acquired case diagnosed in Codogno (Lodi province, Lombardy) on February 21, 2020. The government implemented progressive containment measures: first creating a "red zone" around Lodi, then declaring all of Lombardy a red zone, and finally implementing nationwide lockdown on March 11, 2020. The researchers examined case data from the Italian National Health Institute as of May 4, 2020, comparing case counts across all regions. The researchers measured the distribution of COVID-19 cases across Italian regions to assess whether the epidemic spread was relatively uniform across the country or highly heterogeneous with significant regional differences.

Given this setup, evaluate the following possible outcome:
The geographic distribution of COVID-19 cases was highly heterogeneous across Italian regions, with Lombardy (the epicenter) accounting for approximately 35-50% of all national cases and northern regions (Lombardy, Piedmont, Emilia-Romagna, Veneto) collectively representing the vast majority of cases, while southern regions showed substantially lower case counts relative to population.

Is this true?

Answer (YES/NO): YES